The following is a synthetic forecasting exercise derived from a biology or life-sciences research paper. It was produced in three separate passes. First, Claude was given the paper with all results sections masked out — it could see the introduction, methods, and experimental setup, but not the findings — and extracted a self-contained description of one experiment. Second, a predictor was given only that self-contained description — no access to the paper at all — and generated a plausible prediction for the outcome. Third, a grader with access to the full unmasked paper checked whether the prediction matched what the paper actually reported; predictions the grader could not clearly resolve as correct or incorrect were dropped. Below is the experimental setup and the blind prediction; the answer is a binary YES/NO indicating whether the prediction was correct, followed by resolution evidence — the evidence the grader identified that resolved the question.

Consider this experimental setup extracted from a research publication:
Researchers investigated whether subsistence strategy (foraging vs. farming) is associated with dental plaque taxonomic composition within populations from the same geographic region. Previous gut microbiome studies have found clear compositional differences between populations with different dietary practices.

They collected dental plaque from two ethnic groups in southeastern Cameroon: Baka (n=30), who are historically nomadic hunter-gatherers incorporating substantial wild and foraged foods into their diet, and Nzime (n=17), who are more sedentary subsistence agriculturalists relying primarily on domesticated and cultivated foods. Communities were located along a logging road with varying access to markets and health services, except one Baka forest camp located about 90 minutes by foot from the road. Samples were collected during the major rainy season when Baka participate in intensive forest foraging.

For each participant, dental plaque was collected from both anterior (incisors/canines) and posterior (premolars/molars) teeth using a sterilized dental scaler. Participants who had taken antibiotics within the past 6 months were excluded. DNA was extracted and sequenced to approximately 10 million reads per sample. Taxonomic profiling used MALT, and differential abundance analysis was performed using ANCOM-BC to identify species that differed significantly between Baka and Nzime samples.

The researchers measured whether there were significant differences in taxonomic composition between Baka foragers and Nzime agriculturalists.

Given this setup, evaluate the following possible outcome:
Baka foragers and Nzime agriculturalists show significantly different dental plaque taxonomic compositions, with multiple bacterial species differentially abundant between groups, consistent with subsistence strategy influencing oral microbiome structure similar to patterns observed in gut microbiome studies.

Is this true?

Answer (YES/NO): NO